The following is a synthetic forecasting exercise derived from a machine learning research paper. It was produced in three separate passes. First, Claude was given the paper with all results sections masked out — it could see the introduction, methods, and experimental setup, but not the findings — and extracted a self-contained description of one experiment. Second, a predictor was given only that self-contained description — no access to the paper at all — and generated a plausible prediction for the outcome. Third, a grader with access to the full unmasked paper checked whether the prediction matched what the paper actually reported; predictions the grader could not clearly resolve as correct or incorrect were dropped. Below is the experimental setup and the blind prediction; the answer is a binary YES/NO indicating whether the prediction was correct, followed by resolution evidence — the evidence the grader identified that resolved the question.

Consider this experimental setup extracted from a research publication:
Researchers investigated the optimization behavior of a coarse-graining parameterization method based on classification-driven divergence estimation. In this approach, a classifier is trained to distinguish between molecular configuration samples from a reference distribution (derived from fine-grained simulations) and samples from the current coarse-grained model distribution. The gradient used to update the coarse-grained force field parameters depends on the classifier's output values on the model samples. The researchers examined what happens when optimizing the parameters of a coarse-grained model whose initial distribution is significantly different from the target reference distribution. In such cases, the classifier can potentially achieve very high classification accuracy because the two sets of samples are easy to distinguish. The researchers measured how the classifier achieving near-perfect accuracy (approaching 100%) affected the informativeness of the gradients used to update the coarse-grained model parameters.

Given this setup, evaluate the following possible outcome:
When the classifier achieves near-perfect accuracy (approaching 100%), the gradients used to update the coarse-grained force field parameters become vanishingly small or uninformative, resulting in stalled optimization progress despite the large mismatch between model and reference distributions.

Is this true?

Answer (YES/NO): YES